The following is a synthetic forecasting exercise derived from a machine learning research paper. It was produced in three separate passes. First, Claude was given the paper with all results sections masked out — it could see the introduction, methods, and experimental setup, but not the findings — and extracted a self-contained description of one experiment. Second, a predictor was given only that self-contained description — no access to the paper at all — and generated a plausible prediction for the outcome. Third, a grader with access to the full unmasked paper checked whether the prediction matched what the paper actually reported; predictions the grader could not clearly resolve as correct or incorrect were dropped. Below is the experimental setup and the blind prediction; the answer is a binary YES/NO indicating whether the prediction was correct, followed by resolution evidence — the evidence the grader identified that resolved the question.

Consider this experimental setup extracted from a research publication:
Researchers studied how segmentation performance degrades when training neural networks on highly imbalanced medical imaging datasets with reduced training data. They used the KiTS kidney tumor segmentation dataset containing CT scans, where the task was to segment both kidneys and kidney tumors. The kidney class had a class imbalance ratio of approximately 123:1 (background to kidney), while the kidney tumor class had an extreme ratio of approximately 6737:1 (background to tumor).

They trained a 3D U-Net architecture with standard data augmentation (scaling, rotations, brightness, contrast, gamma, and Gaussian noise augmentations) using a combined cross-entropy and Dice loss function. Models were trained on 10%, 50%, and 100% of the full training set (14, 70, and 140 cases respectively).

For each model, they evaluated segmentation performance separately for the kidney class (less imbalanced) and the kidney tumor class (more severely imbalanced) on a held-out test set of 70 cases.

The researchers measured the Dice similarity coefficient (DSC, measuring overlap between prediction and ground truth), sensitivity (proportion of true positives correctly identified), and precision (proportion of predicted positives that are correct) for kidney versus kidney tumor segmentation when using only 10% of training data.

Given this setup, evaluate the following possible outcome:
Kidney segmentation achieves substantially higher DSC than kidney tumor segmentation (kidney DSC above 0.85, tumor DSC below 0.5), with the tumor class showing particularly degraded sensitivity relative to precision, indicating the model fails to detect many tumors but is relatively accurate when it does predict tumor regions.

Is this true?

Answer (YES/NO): NO